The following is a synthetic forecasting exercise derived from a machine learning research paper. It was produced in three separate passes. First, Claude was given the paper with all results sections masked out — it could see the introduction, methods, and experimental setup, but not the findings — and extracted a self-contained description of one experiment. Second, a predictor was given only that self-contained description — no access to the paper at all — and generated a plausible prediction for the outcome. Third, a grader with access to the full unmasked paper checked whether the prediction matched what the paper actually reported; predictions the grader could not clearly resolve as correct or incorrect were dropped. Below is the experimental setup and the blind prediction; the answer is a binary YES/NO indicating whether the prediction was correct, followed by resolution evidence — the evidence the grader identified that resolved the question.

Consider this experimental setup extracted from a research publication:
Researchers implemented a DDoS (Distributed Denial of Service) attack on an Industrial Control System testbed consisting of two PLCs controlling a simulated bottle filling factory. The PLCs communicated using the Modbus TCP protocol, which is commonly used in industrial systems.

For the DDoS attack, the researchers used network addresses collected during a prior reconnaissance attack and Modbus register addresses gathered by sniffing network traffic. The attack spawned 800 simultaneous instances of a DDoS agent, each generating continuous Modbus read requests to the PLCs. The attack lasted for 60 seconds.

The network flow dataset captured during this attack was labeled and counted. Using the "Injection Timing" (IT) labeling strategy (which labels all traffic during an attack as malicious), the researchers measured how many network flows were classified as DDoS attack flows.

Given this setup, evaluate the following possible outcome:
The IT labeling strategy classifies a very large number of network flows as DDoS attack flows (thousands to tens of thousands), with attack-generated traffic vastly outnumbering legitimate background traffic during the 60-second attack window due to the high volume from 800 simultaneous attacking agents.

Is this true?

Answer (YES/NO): NO